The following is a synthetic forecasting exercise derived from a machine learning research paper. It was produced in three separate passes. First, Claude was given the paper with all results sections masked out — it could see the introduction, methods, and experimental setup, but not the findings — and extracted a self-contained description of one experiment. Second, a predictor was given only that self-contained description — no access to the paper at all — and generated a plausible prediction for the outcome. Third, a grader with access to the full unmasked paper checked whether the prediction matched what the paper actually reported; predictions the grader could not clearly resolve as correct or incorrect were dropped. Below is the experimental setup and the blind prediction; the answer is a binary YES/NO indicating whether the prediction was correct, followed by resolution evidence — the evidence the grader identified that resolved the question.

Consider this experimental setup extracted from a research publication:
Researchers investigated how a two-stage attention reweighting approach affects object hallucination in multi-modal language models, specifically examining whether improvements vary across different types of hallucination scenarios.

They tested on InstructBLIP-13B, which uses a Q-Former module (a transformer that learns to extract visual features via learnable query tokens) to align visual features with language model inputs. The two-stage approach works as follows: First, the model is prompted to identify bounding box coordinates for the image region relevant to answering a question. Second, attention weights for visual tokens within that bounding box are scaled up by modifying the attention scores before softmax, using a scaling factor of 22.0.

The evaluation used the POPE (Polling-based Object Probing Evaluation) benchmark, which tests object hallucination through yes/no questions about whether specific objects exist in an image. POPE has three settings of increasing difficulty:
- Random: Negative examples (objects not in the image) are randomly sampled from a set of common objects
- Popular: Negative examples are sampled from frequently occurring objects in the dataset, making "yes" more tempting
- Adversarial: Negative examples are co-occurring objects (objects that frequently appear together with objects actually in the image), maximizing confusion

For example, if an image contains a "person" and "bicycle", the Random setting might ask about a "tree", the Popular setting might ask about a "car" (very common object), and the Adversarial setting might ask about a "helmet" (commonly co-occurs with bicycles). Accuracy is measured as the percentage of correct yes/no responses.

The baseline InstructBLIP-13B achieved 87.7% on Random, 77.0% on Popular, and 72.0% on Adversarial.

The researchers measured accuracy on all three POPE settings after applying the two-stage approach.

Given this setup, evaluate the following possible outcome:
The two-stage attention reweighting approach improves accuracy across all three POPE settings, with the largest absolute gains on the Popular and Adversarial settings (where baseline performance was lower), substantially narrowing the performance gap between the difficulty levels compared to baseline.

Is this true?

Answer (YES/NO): NO